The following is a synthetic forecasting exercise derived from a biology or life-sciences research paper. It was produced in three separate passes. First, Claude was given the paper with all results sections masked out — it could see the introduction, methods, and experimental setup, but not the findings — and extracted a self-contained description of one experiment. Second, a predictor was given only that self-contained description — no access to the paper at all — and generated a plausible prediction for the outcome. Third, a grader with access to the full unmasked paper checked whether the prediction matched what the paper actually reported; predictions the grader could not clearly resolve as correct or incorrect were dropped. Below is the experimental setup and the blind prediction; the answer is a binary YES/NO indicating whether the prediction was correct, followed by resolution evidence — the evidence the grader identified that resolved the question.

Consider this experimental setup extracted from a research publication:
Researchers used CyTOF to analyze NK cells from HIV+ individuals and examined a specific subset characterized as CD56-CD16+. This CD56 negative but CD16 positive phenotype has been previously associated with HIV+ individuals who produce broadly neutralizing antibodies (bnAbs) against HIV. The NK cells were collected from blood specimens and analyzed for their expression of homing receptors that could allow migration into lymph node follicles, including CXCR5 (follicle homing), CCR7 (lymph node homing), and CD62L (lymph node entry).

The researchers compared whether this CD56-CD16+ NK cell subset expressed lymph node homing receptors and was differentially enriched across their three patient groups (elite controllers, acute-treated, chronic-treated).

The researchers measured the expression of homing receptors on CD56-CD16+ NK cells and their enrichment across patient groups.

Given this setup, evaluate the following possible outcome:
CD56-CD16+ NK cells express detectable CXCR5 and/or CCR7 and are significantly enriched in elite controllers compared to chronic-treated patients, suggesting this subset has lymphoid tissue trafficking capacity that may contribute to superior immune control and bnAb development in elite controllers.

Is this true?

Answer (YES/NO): NO